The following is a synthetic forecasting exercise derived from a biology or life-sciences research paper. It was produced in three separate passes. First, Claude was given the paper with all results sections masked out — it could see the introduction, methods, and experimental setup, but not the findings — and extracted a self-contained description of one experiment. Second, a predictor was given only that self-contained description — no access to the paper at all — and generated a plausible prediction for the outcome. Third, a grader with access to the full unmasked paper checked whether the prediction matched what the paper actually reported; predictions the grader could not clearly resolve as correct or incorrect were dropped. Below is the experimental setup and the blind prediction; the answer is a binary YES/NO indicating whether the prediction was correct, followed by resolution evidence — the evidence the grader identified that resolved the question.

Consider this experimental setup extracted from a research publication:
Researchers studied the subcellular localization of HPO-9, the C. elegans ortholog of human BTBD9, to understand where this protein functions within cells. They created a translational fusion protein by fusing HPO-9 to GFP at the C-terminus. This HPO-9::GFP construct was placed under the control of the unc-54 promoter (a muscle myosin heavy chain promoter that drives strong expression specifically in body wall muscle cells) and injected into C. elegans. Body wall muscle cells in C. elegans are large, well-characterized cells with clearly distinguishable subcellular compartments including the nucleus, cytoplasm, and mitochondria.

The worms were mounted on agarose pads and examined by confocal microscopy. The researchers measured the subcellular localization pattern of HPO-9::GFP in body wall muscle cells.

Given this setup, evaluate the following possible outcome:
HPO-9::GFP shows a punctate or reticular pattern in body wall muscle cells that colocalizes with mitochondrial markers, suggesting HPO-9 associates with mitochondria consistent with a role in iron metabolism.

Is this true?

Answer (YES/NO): NO